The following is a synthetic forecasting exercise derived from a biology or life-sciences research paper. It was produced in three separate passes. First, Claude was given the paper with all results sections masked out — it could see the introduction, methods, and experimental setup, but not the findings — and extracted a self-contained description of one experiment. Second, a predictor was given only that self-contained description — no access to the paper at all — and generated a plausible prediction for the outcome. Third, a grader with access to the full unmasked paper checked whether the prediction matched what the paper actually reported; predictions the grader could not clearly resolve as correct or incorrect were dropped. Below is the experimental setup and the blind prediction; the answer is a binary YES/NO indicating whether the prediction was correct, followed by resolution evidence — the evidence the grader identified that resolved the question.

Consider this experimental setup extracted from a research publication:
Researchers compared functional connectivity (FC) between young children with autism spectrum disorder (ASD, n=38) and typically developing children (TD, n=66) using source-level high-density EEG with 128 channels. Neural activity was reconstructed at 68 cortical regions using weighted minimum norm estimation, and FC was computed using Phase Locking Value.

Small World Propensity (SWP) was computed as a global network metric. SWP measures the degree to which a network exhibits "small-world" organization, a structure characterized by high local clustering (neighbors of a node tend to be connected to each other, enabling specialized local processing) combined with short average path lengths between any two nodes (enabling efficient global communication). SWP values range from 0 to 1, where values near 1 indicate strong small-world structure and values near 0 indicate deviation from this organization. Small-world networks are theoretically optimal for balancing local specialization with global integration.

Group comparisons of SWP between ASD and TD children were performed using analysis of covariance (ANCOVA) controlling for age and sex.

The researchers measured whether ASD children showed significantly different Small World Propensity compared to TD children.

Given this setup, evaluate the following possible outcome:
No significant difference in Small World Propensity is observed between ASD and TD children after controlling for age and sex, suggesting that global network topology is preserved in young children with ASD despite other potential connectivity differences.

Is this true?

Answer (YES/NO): YES